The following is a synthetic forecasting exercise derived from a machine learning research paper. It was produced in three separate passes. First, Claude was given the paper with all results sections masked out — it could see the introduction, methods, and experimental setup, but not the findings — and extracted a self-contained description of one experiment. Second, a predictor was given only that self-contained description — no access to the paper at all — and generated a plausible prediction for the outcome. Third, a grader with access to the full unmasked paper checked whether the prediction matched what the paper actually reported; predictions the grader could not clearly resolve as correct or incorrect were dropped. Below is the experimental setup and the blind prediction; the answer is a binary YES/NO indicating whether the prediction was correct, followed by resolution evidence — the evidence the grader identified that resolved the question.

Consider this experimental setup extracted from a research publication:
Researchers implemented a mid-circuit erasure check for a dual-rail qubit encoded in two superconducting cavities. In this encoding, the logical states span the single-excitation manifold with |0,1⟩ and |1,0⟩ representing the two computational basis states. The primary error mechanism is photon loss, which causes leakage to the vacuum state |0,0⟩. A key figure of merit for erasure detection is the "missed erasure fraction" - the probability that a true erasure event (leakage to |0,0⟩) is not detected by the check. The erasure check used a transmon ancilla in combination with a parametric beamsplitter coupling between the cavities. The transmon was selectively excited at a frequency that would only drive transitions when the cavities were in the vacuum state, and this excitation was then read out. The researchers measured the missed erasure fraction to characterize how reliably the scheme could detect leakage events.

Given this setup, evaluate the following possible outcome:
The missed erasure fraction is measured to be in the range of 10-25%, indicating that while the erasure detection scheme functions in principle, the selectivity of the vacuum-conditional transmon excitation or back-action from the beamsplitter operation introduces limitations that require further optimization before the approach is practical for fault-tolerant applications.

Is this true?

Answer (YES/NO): NO